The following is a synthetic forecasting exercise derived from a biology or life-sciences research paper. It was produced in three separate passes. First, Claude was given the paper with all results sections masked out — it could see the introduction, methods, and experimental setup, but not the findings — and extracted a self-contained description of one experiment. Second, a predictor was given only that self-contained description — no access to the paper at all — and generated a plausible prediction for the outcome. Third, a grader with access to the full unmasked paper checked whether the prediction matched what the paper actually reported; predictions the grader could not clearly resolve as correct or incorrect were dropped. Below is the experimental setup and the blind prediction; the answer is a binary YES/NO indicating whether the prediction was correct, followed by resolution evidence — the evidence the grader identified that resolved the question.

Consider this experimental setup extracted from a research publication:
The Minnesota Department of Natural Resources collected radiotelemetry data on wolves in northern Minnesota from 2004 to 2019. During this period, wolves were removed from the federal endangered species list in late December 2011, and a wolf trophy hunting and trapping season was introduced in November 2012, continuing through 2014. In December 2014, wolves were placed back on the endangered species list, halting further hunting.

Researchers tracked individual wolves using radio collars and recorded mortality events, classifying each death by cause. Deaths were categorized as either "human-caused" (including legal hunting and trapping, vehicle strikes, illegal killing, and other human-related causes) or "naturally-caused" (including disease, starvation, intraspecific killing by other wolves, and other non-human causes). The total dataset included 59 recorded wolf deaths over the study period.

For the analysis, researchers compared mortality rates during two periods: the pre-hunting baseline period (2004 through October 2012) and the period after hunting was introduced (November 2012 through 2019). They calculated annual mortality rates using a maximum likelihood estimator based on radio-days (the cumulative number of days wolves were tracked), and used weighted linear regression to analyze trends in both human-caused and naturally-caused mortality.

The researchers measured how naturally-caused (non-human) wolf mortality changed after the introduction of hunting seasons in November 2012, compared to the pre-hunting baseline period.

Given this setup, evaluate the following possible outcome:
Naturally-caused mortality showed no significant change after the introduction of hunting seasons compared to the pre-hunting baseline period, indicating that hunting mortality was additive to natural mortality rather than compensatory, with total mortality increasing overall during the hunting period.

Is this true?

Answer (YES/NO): NO